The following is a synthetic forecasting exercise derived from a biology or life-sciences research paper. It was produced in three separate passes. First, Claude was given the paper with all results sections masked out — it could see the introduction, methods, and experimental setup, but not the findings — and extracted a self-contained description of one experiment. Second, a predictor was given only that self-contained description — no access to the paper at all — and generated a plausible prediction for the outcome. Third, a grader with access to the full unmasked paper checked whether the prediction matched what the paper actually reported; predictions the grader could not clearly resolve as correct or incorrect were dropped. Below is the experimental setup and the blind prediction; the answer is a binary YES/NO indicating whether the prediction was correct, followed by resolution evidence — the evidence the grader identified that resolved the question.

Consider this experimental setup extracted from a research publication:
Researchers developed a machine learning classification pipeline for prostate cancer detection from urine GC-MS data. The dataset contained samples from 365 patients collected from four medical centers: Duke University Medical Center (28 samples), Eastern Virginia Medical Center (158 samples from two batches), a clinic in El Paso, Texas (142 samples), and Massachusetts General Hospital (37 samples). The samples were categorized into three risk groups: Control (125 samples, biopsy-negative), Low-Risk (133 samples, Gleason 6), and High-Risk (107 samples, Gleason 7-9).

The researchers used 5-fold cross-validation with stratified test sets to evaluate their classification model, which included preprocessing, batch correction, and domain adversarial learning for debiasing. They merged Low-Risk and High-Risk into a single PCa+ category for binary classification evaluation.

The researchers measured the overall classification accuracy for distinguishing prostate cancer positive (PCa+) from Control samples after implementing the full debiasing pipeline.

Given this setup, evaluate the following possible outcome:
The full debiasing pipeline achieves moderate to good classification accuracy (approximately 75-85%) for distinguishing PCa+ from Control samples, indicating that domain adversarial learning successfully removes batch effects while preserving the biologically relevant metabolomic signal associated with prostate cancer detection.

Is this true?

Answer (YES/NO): NO